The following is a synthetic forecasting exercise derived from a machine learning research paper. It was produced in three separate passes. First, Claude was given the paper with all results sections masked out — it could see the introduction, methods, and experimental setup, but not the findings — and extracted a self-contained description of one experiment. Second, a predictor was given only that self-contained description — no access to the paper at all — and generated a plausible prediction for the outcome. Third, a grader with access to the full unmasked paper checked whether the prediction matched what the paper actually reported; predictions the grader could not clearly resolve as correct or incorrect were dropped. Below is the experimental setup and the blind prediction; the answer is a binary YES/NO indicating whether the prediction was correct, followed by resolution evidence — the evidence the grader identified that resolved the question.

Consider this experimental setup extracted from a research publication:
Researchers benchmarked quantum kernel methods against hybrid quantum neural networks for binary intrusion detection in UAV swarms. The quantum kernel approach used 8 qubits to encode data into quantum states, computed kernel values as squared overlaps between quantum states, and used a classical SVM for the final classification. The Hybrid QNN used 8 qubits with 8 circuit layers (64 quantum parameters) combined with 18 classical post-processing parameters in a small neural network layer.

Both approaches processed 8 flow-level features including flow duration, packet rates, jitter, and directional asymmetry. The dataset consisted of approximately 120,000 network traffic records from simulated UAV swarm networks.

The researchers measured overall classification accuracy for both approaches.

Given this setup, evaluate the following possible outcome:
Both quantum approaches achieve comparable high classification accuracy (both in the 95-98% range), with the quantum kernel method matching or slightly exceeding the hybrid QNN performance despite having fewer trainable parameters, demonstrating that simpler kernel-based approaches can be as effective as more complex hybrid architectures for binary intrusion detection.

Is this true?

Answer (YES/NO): NO